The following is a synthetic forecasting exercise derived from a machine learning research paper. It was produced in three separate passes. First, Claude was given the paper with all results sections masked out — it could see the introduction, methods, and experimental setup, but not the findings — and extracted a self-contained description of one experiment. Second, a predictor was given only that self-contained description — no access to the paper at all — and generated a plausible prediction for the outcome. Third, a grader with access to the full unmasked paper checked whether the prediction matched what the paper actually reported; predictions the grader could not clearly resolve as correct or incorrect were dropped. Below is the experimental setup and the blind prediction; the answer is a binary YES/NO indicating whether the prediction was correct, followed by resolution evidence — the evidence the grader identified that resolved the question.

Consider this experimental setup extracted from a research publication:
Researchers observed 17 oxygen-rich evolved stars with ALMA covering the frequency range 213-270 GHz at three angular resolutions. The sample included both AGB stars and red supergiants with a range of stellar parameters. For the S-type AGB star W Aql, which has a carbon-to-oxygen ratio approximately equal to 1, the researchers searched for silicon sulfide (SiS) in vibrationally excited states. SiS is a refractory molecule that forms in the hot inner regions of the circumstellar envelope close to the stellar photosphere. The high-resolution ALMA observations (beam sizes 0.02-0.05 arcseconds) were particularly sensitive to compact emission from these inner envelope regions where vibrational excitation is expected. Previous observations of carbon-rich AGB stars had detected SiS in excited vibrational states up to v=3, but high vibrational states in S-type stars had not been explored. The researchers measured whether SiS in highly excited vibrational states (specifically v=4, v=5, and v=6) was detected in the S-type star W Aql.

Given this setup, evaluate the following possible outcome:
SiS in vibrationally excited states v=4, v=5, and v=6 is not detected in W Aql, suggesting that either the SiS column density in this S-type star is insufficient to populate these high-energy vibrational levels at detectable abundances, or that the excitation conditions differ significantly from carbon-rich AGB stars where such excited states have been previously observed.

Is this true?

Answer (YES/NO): NO